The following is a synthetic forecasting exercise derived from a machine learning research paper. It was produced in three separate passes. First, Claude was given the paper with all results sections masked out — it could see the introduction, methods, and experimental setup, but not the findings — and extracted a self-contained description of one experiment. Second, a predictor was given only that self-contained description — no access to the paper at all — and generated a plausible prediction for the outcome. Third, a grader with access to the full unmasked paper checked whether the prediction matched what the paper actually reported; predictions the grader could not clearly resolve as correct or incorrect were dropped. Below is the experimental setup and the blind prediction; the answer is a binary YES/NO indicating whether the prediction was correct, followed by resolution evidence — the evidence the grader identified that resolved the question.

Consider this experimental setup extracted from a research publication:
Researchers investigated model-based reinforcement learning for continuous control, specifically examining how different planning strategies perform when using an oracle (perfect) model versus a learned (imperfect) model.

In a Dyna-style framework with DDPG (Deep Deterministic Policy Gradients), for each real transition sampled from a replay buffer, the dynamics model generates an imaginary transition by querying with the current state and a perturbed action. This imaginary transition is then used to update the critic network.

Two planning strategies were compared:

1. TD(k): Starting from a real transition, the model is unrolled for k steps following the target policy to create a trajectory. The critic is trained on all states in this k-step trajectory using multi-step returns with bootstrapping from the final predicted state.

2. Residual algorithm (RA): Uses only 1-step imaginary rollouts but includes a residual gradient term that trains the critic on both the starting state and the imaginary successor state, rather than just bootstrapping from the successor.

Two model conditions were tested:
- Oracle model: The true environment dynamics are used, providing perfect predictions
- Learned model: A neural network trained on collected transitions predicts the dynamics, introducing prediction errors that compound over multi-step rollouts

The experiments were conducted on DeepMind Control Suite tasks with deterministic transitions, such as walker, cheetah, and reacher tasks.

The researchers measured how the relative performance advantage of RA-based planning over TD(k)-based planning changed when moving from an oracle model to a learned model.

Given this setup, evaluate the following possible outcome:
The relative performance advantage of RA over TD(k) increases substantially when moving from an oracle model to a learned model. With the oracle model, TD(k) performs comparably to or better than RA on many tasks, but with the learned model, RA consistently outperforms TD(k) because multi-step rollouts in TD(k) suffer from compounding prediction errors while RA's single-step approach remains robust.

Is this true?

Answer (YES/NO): NO